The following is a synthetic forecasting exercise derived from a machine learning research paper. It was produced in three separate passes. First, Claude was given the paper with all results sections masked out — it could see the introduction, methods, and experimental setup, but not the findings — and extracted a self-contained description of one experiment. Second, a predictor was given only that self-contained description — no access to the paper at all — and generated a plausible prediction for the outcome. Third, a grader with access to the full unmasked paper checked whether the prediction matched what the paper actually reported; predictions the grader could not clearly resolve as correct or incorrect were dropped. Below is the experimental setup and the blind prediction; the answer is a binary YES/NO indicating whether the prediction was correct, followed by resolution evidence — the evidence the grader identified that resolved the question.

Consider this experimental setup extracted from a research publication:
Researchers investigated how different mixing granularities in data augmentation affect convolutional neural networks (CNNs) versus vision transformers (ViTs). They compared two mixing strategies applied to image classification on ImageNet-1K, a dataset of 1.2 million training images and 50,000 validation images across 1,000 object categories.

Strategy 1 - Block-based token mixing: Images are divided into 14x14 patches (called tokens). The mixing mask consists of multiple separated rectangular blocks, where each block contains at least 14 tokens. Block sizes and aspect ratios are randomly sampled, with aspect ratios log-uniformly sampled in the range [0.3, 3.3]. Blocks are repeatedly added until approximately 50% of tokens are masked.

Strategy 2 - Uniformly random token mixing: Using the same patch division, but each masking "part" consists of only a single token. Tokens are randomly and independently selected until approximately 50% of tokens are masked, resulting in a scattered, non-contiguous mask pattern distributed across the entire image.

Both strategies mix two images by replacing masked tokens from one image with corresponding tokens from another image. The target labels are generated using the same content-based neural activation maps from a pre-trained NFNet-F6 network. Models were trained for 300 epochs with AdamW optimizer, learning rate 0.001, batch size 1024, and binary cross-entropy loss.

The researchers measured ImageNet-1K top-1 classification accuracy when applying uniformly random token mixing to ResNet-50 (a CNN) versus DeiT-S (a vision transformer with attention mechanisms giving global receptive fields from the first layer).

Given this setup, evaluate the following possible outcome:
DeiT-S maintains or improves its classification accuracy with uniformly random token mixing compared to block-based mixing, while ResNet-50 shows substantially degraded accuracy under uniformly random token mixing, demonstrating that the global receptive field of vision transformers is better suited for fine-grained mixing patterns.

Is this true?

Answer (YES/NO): YES